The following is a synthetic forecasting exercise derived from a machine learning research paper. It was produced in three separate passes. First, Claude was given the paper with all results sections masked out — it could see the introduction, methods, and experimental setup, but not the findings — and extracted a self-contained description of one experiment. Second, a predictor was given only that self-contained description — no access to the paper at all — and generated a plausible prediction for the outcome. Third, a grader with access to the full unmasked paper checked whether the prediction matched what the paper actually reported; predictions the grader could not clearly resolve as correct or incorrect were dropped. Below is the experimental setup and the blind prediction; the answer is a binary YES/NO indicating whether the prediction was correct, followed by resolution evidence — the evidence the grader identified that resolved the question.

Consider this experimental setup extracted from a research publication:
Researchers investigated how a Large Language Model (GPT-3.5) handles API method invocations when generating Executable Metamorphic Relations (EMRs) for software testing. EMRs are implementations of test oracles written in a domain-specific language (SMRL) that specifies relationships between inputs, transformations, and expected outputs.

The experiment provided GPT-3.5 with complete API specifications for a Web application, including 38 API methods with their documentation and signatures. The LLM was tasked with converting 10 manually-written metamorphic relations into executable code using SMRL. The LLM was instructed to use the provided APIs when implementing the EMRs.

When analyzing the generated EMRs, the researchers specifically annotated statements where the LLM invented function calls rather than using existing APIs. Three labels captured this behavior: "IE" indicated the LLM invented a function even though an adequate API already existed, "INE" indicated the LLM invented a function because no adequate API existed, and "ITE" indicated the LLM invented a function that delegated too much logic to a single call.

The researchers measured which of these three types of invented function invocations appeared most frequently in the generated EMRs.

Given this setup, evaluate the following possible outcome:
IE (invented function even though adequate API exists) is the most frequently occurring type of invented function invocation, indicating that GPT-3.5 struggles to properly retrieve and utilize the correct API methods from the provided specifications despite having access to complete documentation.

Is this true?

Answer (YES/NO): NO